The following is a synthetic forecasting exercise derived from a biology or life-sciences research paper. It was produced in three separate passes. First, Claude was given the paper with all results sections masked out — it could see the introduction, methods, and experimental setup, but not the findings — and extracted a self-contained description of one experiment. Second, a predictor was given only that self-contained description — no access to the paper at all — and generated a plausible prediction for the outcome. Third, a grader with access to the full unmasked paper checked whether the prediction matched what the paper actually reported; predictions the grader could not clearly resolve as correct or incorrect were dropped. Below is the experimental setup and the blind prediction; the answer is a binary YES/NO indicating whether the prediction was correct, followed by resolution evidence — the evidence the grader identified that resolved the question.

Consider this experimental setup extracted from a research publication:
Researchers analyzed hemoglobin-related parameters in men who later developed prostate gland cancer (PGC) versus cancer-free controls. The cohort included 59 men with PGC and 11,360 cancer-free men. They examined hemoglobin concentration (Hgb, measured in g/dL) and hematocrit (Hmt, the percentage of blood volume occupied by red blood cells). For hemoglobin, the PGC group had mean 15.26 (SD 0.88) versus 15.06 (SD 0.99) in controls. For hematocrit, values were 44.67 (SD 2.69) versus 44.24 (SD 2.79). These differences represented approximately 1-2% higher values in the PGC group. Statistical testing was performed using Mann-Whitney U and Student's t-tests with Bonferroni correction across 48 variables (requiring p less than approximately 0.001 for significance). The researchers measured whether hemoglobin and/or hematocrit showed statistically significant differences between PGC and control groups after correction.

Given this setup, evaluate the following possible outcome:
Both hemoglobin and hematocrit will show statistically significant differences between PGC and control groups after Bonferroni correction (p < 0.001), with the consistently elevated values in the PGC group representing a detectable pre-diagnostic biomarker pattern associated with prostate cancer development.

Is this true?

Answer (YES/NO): NO